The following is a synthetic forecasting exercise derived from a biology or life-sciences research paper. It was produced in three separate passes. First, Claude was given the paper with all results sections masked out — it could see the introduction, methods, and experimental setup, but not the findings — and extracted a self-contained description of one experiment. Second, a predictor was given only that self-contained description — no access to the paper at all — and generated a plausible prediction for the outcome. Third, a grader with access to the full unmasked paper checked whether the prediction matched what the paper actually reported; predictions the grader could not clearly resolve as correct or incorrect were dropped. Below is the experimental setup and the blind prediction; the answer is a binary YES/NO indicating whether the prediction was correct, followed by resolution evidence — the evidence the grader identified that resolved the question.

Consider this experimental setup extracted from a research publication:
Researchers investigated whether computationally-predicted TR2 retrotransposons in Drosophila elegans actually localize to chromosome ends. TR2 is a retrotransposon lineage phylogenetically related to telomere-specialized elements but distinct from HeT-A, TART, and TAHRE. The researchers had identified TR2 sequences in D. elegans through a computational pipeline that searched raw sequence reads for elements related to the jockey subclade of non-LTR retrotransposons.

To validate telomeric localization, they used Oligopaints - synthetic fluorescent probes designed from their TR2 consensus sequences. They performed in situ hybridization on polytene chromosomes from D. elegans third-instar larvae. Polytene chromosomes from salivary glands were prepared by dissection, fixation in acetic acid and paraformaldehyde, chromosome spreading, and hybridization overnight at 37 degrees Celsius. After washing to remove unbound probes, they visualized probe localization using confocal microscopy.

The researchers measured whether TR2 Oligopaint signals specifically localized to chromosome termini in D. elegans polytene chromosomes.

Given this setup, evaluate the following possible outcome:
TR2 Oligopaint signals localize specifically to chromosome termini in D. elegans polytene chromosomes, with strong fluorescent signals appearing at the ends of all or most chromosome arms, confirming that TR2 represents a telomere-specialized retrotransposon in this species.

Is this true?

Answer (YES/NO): YES